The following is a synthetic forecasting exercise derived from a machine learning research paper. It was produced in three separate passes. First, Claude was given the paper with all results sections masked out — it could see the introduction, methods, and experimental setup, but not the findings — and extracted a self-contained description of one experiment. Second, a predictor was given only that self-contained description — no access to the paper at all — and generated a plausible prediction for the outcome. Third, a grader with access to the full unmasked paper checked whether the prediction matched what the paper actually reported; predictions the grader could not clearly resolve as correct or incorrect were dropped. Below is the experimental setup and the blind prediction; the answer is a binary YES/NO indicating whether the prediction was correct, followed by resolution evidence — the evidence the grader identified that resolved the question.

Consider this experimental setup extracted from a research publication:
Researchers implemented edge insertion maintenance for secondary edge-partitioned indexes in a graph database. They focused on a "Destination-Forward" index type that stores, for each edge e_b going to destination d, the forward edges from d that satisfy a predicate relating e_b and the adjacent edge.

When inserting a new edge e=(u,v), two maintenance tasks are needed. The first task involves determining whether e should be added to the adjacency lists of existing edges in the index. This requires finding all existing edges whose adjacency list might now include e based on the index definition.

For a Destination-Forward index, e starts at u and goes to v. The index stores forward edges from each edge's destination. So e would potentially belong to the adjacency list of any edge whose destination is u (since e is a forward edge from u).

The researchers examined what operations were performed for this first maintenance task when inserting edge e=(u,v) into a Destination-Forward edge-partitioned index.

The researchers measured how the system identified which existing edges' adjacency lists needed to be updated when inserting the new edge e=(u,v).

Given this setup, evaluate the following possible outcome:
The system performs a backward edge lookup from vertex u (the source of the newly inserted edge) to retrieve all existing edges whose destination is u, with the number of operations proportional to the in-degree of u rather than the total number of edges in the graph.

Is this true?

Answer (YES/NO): YES